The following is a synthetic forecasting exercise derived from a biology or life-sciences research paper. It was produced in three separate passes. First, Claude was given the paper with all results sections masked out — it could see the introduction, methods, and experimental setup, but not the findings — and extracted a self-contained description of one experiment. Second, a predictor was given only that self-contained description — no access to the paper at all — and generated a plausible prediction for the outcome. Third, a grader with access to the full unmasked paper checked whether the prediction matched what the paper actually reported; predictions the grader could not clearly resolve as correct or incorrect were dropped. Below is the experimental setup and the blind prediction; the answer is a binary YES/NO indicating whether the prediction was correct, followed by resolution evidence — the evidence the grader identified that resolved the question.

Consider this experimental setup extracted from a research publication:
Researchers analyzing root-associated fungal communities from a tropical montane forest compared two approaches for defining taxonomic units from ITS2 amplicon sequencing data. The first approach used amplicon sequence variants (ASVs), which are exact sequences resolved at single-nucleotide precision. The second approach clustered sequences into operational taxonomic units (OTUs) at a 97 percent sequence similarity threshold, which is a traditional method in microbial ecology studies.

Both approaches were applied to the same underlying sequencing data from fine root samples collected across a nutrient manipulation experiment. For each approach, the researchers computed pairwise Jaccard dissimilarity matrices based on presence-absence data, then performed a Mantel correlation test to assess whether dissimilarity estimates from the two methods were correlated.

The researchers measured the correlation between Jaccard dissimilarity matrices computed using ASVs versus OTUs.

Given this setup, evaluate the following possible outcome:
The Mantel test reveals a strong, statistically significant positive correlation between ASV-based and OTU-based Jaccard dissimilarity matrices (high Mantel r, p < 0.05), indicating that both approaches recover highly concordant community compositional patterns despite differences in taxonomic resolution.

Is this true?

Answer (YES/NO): YES